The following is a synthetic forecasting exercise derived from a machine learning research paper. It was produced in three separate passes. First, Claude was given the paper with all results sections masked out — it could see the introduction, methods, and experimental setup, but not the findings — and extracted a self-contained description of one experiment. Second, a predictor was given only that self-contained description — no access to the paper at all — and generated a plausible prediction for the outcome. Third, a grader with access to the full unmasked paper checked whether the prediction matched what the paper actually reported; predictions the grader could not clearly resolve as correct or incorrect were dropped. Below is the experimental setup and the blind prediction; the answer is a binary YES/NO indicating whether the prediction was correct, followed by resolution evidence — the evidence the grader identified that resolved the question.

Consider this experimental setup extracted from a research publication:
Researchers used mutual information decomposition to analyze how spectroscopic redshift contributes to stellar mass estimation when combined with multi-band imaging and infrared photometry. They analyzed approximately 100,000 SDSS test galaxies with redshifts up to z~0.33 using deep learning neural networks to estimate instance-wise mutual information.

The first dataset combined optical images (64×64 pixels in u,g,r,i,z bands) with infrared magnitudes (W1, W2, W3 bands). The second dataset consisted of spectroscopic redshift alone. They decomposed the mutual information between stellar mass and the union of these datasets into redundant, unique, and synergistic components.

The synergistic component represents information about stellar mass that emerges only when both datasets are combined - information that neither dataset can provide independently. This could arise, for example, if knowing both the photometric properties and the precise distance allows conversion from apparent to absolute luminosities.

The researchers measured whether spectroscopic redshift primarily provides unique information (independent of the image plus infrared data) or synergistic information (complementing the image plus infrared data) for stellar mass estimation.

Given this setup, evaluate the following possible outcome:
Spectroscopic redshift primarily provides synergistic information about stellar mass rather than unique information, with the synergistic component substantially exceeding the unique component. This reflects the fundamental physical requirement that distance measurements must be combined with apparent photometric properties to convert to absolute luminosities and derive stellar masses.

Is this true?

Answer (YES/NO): YES